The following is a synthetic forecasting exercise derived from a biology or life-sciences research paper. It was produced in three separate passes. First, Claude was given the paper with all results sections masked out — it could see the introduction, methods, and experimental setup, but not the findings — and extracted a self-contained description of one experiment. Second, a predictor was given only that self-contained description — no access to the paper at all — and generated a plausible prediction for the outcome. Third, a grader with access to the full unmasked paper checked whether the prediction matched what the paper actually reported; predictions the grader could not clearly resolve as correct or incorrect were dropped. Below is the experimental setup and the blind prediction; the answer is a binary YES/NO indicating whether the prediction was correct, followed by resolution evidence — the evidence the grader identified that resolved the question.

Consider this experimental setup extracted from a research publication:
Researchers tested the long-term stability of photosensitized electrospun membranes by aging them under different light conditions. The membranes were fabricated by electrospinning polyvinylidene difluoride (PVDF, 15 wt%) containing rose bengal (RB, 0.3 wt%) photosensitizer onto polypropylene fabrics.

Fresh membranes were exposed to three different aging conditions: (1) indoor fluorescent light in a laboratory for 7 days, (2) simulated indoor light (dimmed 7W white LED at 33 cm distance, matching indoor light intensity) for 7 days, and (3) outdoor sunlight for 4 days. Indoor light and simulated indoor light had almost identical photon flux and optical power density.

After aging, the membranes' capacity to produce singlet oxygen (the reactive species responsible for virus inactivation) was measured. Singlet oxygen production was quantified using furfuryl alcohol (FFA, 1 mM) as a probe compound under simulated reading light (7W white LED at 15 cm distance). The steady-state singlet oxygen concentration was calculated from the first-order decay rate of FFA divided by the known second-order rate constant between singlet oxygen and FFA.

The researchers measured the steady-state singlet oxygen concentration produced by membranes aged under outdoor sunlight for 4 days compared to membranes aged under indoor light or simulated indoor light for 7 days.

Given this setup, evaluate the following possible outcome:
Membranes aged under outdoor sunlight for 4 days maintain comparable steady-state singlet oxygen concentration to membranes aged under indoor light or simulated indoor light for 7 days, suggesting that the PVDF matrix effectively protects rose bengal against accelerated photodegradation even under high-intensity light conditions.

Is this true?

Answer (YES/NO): NO